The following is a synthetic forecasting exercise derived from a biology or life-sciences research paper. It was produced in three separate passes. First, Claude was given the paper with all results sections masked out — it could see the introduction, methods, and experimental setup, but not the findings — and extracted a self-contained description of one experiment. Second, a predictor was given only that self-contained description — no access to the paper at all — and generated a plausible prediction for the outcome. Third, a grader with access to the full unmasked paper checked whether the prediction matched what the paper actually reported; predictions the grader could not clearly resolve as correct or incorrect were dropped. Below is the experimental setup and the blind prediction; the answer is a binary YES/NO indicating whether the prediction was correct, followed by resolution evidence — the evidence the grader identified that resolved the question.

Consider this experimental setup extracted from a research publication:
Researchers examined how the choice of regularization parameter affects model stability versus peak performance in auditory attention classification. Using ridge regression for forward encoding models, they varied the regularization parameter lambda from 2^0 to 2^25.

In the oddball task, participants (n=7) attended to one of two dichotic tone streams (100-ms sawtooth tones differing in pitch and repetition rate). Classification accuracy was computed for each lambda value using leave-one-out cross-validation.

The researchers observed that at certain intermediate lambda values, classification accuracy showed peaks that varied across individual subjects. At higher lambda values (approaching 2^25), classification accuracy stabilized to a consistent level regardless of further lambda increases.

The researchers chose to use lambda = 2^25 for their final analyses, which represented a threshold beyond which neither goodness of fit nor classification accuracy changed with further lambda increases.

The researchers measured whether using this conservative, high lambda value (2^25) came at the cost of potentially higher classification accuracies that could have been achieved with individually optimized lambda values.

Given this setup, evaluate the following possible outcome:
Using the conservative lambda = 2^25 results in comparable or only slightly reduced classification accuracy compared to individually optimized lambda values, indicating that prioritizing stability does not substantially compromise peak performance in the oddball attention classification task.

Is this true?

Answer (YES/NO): NO